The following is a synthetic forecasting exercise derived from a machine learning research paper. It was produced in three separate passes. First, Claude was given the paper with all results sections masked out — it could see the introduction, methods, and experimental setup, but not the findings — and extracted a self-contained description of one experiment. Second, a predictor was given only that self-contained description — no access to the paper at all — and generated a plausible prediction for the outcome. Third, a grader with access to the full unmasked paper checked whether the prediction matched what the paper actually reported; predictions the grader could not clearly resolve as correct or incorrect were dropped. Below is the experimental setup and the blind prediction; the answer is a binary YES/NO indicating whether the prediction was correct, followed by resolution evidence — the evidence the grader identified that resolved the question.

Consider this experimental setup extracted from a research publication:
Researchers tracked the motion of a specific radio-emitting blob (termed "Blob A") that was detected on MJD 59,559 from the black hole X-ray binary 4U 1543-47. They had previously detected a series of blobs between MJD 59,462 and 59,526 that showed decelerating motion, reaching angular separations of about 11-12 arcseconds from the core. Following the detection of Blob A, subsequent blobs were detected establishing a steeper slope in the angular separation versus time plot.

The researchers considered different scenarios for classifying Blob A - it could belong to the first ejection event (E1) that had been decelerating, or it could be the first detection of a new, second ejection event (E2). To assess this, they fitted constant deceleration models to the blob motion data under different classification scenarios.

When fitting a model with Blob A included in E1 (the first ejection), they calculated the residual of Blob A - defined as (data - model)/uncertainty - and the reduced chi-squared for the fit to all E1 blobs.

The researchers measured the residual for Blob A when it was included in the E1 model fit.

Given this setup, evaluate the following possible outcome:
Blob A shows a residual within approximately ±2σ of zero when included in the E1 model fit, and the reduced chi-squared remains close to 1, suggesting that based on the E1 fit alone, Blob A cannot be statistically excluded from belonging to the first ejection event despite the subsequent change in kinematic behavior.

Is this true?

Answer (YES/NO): NO